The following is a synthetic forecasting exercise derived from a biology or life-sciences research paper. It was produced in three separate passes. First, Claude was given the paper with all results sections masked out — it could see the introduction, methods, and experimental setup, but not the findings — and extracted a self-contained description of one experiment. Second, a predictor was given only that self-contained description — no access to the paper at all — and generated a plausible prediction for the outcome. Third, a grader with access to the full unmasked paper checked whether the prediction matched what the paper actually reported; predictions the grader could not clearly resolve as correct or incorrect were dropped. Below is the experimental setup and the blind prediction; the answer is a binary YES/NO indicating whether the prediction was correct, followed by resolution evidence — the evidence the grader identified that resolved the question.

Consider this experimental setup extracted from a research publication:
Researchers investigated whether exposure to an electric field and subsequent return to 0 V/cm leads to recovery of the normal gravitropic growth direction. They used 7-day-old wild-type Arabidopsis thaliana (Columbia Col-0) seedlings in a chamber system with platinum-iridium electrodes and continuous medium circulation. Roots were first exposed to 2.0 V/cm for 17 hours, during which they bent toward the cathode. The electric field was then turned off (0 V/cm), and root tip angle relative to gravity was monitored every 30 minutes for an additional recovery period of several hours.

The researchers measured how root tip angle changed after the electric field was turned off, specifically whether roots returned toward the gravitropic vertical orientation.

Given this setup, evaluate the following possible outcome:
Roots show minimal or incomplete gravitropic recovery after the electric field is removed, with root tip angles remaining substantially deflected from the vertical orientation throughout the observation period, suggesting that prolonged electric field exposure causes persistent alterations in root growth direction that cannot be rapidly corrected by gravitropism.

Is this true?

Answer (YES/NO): NO